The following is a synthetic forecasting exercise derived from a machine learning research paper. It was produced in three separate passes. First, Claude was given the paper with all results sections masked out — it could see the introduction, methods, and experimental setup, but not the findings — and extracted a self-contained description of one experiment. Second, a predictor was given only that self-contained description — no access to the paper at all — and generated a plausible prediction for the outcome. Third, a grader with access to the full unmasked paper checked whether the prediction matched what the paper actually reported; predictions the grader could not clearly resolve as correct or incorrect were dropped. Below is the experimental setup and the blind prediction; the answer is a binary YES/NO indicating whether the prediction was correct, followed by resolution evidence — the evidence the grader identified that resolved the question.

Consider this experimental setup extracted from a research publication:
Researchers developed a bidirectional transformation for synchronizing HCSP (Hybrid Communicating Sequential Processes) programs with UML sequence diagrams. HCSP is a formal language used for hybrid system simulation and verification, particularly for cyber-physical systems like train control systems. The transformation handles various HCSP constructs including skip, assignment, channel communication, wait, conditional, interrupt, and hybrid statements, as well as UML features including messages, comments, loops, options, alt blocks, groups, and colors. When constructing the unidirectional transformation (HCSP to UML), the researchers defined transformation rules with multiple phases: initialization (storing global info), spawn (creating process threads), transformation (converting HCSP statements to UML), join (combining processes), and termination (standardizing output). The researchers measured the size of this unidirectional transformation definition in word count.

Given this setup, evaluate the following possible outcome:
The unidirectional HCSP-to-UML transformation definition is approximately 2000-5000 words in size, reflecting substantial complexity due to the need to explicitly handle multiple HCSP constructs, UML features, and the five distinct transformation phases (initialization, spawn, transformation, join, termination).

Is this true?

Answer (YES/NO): YES